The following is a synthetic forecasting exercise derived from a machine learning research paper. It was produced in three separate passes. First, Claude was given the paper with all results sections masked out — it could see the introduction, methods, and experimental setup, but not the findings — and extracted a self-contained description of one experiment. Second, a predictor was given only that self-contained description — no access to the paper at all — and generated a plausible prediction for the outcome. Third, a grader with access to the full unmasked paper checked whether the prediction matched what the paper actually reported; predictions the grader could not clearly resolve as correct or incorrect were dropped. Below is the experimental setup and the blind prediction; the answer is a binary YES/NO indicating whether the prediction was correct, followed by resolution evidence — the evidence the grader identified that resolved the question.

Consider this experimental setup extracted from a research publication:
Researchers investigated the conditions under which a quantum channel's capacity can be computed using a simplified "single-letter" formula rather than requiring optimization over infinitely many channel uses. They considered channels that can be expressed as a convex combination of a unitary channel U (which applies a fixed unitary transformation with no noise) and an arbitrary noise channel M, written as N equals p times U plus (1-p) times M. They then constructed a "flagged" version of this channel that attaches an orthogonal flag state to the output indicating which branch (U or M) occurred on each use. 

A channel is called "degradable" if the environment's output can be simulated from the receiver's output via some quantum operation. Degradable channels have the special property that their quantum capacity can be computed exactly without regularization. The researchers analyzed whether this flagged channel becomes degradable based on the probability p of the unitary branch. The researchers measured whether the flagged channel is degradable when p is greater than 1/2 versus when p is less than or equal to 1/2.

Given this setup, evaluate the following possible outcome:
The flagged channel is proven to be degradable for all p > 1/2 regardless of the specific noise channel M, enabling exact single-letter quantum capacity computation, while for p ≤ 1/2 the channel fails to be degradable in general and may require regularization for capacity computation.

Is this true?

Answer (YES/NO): YES